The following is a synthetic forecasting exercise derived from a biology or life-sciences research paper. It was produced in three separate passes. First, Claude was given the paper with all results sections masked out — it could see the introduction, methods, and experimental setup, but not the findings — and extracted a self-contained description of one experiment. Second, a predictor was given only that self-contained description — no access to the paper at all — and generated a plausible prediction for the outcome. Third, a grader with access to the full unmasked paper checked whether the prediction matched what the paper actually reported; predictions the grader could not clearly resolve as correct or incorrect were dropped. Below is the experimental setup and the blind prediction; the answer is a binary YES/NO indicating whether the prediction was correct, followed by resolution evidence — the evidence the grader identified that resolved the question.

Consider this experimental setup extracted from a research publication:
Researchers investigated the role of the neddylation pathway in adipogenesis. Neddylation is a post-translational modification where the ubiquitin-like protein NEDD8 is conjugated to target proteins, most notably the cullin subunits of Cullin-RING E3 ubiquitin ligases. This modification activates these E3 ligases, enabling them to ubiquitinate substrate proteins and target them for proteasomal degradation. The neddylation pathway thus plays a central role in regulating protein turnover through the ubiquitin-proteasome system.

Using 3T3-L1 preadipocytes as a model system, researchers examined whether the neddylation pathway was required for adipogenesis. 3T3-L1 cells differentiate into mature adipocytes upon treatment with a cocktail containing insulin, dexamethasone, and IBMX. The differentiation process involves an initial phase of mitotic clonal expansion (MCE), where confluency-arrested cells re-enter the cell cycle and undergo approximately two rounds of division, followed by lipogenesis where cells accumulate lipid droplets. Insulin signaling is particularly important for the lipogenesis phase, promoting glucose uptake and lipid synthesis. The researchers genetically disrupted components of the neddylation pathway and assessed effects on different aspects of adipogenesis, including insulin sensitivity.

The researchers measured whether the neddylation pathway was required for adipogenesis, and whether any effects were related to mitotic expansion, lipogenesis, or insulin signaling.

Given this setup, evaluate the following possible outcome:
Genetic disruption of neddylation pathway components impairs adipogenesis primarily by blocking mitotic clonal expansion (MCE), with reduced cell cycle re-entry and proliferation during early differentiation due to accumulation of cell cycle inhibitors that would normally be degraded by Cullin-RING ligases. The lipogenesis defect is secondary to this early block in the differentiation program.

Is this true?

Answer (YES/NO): NO